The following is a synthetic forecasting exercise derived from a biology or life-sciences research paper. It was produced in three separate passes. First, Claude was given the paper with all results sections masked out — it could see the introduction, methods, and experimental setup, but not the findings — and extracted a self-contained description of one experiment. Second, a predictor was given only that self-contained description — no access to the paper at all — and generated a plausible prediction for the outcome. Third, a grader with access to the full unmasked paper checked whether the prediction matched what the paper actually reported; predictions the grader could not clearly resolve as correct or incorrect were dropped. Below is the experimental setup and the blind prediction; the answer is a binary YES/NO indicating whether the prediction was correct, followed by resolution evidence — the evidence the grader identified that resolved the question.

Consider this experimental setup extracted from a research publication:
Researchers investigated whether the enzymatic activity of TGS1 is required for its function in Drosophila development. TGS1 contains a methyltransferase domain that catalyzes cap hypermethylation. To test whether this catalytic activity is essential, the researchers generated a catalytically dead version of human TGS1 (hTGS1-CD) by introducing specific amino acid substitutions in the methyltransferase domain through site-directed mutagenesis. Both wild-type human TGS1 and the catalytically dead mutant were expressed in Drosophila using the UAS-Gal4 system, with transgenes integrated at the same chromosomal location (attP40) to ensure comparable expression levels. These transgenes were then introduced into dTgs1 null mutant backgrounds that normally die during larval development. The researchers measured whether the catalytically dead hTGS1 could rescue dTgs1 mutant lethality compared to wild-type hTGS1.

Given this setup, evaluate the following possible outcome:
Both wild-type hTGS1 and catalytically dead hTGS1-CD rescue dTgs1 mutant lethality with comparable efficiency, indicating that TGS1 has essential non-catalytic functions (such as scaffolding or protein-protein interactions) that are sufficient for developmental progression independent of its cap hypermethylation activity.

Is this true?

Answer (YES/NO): NO